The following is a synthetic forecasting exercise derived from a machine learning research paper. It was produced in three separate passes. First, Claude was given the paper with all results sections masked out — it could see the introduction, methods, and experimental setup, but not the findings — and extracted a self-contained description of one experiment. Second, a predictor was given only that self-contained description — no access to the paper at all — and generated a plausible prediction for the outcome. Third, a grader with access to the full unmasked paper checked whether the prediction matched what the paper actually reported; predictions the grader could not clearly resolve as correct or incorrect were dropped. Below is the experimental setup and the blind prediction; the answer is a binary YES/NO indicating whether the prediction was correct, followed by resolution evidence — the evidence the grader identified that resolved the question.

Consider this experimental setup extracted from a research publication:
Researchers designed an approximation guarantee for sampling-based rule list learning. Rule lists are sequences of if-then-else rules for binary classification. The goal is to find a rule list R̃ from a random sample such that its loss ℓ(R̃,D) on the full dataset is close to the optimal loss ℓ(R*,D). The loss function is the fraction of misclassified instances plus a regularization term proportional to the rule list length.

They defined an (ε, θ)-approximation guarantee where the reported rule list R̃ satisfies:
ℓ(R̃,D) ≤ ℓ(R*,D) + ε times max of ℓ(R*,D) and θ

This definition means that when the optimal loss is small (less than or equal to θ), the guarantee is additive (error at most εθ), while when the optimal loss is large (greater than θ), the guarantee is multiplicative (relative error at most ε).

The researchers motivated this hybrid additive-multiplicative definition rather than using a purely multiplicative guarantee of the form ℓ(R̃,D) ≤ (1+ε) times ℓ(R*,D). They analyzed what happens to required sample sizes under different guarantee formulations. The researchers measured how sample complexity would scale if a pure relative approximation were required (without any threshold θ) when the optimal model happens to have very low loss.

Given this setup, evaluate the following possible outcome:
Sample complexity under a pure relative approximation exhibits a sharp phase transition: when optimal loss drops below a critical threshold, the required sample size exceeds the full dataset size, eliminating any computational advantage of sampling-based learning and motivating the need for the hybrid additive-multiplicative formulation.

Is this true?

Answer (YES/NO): NO